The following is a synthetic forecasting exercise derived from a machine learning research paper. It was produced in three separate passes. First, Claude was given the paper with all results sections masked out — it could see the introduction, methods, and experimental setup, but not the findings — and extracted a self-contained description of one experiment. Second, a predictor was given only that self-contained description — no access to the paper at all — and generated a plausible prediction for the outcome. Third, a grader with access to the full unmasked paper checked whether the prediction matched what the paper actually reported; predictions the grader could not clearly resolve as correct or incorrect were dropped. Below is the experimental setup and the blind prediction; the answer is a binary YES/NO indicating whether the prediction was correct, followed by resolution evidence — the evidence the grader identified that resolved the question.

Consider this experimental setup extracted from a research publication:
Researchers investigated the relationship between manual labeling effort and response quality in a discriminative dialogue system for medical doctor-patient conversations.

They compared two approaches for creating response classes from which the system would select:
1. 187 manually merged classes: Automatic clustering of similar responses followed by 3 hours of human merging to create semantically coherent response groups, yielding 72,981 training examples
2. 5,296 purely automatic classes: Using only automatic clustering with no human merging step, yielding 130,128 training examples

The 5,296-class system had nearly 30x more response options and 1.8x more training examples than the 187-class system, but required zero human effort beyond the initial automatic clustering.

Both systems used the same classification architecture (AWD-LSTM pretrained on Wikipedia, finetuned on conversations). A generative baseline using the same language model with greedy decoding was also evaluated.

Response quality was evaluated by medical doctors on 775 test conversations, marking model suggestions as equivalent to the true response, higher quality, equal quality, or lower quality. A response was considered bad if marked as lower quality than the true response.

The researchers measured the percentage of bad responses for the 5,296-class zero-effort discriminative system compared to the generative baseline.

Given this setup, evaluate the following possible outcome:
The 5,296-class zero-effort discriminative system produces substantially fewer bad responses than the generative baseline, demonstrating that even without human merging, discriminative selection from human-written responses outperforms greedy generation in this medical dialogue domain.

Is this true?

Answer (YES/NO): NO